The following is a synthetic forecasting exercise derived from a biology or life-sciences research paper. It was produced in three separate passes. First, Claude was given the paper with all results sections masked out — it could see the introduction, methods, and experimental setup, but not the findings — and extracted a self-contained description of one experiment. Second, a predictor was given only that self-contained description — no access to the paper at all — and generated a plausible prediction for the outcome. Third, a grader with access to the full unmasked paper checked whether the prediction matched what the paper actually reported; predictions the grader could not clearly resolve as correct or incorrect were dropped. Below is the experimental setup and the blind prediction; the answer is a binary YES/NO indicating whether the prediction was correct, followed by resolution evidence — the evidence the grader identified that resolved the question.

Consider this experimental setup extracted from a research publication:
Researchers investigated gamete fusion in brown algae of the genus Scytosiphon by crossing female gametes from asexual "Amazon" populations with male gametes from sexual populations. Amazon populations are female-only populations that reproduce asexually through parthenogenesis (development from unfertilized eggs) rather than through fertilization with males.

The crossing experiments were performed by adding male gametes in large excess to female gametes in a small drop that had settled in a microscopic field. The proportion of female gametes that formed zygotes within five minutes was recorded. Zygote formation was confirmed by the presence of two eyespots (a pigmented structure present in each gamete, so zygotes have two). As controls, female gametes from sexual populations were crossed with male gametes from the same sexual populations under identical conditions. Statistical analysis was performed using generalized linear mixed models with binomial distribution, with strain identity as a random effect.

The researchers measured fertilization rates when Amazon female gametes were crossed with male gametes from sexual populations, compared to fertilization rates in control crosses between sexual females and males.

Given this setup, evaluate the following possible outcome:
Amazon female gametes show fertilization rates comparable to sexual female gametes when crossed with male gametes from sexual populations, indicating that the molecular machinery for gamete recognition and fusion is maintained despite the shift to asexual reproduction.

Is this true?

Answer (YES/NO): NO